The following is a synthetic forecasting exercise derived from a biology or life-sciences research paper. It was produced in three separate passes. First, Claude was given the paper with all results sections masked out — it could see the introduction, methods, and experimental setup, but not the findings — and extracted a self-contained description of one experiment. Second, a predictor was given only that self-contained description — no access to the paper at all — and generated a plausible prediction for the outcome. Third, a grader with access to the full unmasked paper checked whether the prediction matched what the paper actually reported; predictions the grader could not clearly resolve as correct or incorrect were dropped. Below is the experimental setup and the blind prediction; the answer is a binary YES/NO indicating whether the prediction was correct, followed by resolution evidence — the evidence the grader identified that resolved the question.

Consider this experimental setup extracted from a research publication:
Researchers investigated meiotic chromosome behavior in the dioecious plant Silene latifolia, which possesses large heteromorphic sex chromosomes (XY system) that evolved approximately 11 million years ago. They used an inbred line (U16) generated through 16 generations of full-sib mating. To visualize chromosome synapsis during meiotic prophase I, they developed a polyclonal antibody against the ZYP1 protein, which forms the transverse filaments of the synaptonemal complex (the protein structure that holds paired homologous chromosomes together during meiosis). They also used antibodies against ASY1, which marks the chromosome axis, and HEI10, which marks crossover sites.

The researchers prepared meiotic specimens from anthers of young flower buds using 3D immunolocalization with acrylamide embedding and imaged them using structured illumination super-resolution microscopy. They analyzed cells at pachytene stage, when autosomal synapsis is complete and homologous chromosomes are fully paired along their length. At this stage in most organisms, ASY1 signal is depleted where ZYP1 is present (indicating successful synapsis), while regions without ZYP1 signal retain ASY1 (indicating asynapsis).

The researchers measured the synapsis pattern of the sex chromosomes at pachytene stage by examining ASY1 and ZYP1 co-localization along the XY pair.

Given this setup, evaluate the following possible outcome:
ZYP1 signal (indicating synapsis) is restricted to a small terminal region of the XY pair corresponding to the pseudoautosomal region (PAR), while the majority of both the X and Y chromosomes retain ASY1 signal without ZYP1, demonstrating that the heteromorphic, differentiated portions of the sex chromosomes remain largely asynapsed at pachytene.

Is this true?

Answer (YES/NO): YES